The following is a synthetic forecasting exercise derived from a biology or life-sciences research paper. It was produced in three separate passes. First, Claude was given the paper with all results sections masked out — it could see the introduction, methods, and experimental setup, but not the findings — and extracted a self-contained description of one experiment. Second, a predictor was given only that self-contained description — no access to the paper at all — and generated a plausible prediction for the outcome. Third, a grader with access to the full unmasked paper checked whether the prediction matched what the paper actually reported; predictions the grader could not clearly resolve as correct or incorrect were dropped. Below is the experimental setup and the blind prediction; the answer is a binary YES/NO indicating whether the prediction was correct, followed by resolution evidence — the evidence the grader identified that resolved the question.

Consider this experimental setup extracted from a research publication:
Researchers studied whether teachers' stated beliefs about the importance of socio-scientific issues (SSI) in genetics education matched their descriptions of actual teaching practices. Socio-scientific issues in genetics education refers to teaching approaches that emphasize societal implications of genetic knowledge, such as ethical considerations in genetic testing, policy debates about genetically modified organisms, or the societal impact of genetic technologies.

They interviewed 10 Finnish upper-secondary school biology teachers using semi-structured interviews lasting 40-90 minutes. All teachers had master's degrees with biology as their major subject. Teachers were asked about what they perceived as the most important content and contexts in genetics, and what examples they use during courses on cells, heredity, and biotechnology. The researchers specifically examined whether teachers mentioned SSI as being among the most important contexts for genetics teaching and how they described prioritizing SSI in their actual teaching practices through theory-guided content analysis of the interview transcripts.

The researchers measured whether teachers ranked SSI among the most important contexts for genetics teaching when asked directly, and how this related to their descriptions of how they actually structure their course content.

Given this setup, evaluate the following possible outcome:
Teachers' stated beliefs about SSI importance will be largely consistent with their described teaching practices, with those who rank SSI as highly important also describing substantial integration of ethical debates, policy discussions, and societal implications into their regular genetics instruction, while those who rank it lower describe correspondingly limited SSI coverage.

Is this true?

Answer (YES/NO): NO